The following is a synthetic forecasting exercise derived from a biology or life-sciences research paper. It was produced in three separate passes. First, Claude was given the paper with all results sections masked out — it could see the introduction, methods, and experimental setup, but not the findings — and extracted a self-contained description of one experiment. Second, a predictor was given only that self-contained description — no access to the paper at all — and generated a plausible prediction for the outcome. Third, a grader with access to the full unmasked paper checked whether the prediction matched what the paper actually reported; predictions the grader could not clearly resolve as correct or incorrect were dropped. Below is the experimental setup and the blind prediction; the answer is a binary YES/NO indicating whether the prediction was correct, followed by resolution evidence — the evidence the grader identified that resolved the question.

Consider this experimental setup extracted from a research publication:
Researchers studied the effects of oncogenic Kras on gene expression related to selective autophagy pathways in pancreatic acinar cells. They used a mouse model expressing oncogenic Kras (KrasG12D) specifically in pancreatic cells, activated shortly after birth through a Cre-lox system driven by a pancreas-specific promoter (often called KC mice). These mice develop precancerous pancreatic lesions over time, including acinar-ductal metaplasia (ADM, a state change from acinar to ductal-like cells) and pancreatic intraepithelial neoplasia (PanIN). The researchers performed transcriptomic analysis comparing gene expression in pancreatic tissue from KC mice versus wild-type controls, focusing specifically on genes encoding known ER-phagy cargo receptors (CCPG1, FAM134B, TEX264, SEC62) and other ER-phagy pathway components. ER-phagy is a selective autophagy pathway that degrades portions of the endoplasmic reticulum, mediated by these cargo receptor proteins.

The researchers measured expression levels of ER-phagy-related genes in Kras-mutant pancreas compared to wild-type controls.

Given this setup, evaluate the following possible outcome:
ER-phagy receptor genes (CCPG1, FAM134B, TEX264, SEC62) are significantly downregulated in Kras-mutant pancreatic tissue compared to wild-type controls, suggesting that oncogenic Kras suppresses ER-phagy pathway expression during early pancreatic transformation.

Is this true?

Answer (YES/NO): YES